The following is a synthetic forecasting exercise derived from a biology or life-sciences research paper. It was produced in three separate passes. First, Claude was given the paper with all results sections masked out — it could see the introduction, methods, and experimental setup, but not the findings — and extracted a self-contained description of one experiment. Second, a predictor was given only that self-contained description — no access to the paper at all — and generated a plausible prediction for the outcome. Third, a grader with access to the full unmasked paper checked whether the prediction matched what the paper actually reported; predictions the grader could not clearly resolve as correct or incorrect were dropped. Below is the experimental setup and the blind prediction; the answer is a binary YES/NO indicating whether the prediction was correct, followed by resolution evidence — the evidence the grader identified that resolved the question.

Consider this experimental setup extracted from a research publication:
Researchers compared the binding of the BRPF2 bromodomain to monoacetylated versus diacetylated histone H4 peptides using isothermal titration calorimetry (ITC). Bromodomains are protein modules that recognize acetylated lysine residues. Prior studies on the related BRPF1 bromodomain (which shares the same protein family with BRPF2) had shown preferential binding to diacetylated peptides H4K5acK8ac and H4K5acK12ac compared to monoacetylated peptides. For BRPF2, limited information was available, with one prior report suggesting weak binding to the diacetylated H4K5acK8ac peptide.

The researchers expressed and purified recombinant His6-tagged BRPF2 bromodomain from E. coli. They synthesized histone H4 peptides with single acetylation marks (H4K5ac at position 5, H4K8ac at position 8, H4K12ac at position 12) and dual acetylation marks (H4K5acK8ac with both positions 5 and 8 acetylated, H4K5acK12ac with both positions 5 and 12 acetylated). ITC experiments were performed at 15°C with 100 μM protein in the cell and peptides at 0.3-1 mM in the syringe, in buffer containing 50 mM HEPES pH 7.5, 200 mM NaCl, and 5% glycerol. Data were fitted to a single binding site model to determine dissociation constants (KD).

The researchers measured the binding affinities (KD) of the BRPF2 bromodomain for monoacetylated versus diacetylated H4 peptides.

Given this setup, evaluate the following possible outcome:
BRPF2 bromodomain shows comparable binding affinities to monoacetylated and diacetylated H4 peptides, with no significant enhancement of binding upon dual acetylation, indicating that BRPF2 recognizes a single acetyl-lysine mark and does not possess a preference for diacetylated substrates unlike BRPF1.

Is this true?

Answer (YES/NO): YES